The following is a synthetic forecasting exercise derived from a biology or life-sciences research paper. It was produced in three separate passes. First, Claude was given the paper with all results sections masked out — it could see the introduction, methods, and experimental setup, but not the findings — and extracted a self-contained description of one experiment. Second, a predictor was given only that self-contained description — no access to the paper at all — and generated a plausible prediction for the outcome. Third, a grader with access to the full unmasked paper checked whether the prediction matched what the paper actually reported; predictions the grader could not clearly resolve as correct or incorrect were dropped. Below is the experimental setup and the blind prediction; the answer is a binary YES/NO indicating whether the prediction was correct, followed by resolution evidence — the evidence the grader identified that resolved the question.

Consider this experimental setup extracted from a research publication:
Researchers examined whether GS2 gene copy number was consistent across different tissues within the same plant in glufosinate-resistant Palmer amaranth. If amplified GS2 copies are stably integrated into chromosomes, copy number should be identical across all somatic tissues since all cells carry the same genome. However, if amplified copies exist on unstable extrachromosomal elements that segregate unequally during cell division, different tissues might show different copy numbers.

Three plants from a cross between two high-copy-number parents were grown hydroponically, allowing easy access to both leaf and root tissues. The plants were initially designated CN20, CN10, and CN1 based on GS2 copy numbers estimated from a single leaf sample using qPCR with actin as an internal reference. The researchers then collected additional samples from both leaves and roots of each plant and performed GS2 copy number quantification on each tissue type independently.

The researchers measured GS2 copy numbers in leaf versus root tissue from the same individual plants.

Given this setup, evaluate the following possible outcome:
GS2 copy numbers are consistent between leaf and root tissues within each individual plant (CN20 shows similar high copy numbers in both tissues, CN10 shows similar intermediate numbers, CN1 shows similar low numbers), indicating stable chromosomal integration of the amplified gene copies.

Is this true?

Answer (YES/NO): NO